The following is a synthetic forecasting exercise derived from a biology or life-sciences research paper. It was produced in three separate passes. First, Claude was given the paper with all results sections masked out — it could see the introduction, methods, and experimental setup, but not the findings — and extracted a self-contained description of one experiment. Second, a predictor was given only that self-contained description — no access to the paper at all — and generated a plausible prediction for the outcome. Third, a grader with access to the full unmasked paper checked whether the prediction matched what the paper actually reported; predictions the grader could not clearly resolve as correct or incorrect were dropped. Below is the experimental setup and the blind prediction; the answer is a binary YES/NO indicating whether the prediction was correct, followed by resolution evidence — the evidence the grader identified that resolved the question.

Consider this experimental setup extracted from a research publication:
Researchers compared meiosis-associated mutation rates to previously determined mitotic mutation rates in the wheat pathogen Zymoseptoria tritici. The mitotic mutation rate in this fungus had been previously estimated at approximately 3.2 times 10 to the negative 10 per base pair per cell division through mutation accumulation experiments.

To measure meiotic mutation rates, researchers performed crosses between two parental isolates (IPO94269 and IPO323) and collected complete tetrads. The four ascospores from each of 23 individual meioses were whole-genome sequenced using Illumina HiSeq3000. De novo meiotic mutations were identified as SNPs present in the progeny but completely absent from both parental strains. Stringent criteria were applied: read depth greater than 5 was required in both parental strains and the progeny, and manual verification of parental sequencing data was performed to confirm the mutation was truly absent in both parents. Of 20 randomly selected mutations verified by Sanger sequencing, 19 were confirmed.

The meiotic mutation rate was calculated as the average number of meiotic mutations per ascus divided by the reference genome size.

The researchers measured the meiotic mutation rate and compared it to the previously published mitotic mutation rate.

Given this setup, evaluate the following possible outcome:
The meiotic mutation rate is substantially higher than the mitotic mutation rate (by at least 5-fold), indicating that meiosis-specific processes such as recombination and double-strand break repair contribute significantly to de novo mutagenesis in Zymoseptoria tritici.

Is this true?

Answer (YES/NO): NO